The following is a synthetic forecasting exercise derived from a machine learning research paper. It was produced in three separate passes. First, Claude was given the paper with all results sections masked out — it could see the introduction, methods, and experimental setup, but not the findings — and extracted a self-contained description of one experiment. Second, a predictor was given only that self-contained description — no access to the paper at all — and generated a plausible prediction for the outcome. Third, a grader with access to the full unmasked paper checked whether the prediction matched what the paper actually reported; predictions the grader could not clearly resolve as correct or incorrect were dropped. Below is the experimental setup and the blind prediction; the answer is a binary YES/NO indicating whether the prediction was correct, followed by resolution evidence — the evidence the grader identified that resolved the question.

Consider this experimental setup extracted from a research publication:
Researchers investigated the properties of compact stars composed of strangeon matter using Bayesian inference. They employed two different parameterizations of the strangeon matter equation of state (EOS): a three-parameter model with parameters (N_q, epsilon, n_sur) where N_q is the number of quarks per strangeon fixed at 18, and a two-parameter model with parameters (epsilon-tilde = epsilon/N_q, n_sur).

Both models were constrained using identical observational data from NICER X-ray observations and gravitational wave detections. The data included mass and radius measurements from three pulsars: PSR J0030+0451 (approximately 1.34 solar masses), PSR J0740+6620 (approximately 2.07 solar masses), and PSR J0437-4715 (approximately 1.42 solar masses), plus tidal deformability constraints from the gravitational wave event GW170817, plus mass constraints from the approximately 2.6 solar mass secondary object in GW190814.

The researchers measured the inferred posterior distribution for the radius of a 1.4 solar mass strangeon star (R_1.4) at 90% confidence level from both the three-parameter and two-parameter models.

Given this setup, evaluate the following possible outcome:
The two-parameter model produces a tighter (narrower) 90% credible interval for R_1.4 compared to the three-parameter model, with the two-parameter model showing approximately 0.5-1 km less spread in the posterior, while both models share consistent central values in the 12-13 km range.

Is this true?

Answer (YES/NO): NO